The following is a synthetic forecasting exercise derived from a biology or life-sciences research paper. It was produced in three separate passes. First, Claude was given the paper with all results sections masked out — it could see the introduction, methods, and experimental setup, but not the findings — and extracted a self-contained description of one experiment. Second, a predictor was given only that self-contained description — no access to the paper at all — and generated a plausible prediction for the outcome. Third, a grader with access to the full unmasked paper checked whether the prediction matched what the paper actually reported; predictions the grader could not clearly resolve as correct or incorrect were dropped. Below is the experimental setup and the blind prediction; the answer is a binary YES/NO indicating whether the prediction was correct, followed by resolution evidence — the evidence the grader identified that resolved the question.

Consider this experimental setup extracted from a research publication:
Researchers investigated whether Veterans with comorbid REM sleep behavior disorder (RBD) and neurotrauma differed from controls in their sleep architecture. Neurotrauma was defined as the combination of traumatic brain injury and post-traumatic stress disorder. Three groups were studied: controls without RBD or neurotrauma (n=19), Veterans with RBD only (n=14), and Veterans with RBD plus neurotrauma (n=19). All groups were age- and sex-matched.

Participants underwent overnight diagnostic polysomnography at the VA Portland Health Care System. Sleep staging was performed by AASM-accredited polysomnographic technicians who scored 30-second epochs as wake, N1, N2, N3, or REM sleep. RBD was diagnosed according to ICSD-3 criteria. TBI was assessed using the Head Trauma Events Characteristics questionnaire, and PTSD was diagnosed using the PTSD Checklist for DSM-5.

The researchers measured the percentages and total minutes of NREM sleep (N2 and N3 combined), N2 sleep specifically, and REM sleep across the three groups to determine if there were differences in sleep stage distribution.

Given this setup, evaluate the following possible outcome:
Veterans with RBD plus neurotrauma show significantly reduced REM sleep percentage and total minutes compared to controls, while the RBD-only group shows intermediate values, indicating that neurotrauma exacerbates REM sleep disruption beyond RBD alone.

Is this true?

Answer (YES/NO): NO